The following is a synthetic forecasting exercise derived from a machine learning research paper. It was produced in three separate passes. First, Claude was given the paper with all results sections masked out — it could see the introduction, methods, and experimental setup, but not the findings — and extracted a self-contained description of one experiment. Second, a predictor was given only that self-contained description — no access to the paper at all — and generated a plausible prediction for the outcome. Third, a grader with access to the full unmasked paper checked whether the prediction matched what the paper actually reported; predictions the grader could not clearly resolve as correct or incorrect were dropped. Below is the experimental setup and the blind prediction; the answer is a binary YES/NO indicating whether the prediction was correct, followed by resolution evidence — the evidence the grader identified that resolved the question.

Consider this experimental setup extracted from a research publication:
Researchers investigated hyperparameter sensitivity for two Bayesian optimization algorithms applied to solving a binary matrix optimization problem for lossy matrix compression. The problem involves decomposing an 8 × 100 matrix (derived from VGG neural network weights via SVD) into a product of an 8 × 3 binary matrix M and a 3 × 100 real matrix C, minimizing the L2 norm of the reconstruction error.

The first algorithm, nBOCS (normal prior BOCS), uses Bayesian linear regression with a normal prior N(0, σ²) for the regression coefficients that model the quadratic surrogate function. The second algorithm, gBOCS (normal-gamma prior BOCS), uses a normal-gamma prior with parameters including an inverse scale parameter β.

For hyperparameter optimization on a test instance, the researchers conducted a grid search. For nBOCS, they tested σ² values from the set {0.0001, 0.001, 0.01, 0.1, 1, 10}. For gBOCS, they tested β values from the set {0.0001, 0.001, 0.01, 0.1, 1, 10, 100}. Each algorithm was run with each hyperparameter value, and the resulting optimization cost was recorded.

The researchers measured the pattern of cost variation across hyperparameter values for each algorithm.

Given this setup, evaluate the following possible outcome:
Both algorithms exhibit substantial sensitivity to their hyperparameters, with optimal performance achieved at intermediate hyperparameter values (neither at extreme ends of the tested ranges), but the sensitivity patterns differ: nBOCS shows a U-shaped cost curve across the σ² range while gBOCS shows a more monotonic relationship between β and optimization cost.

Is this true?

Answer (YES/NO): NO